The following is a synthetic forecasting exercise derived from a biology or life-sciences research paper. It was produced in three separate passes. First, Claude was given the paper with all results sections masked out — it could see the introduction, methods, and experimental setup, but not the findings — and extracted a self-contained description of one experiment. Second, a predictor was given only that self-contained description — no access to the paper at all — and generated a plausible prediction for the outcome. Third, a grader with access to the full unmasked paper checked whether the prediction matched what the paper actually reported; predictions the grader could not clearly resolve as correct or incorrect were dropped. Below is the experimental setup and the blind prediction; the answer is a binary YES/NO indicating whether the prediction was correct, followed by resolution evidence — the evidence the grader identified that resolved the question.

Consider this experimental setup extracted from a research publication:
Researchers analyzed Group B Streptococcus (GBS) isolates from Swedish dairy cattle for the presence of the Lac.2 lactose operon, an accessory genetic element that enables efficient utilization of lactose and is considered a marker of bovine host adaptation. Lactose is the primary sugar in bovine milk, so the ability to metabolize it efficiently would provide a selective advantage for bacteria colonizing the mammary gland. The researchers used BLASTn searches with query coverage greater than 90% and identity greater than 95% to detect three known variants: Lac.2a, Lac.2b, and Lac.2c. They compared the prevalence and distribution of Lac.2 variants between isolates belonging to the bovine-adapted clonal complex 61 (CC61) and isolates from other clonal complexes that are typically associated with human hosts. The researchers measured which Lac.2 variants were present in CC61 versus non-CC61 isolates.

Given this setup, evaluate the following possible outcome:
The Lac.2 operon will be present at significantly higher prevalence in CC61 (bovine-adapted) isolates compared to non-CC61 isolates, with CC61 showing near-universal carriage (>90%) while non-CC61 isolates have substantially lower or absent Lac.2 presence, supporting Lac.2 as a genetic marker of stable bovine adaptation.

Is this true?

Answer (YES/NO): NO